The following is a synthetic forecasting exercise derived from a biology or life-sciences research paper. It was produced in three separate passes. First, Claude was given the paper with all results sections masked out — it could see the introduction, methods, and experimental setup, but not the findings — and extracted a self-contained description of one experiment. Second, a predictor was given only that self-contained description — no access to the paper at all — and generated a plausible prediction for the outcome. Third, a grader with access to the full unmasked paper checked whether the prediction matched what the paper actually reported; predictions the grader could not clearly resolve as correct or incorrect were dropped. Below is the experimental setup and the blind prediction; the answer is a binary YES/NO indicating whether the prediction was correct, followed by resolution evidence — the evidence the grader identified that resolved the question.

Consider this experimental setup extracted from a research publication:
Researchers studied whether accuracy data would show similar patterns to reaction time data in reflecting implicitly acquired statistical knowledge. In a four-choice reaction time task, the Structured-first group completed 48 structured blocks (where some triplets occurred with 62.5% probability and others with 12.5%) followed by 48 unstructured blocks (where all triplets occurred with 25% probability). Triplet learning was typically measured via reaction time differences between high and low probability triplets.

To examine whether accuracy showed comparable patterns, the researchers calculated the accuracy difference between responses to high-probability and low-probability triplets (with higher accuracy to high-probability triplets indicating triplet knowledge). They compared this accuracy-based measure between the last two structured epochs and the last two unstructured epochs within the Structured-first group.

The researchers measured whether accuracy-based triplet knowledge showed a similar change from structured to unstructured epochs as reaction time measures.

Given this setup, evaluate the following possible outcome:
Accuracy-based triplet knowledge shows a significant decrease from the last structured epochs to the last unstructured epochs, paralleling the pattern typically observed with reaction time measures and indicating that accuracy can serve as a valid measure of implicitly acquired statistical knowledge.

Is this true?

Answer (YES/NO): YES